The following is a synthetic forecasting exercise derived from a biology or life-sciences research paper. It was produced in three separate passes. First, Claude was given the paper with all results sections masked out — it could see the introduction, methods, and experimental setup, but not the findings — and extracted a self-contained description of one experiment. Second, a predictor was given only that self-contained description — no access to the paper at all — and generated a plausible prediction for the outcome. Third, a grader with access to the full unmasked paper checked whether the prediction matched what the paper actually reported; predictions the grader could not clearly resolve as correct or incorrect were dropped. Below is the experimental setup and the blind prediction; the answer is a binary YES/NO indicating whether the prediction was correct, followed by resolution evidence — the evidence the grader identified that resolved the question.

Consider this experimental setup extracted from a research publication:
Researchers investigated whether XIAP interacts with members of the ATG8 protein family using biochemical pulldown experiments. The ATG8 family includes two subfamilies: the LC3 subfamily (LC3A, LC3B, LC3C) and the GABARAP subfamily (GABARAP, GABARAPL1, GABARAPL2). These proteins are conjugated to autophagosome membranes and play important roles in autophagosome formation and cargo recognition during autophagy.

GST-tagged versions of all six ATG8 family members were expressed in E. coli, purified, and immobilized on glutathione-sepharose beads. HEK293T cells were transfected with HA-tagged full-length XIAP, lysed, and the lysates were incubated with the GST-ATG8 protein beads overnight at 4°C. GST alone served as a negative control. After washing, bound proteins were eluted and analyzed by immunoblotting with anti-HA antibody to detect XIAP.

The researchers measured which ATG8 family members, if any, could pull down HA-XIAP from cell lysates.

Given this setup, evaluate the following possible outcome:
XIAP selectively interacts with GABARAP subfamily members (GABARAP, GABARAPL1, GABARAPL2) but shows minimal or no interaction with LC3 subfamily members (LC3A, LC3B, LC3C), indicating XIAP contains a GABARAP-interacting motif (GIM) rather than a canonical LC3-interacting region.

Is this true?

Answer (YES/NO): NO